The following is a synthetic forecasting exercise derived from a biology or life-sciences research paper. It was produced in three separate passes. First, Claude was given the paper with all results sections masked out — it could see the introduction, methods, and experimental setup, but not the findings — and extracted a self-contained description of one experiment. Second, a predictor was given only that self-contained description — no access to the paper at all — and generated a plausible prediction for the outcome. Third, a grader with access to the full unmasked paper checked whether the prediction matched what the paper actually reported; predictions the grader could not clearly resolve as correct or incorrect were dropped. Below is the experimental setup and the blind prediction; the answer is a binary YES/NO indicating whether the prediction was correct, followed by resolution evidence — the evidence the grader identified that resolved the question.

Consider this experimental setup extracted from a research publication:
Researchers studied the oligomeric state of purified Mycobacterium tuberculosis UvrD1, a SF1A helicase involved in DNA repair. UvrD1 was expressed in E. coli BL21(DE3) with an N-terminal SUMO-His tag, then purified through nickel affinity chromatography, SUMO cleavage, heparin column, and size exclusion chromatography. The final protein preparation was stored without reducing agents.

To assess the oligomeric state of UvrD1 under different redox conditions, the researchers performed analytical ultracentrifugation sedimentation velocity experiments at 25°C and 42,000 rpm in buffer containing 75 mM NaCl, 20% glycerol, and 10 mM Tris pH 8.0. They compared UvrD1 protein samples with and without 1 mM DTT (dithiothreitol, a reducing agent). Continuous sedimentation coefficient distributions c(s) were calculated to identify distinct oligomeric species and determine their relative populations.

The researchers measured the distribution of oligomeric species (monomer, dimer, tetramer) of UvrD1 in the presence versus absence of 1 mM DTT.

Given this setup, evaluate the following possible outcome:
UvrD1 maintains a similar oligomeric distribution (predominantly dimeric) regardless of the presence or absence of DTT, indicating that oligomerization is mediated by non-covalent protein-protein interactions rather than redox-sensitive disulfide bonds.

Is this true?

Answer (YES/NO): NO